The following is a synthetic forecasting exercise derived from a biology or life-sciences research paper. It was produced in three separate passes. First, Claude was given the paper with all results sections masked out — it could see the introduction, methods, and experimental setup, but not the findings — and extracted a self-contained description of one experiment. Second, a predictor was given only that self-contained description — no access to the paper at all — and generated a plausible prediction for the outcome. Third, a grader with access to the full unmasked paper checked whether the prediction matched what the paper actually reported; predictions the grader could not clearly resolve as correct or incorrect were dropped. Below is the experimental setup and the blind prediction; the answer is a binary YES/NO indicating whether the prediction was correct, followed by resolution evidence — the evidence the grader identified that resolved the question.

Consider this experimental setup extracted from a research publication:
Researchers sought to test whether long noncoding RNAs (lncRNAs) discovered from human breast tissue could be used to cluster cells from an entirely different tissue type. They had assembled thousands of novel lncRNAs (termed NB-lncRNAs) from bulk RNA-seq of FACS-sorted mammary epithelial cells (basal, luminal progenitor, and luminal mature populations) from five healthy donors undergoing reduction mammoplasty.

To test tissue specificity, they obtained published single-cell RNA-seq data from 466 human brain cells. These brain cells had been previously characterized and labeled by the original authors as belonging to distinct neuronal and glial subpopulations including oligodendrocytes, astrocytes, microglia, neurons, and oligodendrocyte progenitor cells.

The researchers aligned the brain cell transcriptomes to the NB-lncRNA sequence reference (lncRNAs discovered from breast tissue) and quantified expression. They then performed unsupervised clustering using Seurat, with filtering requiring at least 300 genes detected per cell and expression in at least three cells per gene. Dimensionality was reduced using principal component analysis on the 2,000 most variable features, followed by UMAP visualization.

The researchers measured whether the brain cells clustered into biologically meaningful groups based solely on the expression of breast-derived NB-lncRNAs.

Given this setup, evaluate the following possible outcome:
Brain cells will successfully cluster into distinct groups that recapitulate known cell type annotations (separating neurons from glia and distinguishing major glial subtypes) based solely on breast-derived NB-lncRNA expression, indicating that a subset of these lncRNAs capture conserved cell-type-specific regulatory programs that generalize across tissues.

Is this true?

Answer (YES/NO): NO